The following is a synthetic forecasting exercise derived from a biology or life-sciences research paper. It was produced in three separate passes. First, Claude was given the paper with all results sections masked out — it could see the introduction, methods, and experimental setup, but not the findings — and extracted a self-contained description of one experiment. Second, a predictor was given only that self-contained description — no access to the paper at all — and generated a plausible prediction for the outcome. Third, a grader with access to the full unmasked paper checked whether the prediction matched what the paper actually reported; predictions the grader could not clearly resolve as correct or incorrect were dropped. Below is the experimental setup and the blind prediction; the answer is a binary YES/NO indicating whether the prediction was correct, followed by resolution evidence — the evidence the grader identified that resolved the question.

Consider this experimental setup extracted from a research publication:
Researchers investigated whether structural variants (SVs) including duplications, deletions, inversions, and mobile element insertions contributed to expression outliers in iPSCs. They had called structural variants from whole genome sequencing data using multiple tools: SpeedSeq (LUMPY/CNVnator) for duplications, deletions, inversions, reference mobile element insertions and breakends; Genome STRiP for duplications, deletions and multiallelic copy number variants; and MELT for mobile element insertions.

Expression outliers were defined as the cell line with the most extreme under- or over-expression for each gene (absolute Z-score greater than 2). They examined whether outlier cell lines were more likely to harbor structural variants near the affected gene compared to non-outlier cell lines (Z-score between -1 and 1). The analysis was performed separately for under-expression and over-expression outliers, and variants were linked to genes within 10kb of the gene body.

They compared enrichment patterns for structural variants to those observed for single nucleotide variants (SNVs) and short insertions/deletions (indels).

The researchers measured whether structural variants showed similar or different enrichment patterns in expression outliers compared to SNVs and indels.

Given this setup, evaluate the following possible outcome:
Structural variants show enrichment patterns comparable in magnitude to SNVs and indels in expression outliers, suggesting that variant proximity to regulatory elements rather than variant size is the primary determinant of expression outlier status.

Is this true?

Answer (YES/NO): NO